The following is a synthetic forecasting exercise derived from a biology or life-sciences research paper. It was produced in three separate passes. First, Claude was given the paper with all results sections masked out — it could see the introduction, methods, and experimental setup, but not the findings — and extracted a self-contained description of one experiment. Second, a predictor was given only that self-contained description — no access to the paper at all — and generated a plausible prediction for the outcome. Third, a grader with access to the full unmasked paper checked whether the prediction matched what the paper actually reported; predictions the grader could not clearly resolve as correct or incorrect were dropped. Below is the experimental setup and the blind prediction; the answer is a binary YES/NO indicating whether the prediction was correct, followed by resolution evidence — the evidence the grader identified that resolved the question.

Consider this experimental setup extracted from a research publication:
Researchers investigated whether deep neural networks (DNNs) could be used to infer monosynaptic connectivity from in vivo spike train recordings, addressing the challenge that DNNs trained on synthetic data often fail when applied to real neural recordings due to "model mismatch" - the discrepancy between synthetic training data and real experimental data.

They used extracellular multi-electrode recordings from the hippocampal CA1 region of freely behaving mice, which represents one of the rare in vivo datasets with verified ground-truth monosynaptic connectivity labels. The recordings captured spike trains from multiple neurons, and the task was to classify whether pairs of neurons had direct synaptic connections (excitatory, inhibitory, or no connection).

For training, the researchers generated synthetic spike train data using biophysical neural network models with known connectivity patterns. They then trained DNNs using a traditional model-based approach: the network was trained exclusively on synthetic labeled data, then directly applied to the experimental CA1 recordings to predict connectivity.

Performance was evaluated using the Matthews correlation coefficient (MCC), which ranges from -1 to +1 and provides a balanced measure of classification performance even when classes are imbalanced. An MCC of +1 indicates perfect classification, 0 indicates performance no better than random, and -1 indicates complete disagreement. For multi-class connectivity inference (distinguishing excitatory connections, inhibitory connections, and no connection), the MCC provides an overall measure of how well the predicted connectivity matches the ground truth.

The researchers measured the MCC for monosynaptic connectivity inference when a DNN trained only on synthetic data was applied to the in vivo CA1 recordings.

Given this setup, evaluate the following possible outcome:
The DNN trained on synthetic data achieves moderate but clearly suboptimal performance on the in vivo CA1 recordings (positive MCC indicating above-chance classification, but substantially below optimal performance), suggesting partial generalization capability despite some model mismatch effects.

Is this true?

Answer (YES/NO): YES